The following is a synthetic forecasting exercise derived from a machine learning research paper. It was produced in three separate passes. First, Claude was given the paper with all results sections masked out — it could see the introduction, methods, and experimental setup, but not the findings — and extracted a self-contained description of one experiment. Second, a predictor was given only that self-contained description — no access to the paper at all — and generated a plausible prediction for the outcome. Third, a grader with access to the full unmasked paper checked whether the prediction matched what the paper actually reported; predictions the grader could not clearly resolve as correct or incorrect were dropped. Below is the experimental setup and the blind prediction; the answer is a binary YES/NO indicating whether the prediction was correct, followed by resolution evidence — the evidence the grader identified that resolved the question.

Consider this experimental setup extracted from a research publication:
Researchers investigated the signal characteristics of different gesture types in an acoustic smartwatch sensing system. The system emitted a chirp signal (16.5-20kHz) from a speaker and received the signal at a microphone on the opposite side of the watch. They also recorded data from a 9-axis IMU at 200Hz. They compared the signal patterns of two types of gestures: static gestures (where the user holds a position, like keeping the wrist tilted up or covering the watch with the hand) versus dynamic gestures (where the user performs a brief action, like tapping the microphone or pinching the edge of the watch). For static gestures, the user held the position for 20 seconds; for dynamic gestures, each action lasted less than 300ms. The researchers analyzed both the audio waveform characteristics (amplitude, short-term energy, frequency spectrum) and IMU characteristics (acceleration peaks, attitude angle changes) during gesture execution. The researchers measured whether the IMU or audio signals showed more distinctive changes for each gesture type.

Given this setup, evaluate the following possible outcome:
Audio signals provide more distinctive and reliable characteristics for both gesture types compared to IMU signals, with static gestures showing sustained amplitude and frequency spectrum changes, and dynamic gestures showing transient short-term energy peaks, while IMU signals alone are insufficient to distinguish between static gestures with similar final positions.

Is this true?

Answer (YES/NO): NO